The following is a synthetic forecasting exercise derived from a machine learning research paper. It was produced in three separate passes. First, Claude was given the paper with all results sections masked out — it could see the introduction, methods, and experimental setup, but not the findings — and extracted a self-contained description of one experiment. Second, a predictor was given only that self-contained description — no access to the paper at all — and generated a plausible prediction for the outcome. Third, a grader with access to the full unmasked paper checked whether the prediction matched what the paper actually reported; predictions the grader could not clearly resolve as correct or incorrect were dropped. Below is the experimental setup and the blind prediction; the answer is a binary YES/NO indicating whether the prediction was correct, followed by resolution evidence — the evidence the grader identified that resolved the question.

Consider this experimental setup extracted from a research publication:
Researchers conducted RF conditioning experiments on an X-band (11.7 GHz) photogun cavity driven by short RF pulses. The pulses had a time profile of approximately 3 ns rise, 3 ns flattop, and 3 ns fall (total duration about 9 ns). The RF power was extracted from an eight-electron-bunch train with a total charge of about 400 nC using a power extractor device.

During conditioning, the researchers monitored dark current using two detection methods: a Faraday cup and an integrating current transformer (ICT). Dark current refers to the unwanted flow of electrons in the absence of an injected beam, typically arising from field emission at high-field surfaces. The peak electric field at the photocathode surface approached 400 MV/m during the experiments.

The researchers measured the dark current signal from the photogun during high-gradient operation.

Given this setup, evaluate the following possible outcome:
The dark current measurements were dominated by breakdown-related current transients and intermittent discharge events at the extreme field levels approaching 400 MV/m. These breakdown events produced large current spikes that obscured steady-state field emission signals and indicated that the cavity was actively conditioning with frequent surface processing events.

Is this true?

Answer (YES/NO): NO